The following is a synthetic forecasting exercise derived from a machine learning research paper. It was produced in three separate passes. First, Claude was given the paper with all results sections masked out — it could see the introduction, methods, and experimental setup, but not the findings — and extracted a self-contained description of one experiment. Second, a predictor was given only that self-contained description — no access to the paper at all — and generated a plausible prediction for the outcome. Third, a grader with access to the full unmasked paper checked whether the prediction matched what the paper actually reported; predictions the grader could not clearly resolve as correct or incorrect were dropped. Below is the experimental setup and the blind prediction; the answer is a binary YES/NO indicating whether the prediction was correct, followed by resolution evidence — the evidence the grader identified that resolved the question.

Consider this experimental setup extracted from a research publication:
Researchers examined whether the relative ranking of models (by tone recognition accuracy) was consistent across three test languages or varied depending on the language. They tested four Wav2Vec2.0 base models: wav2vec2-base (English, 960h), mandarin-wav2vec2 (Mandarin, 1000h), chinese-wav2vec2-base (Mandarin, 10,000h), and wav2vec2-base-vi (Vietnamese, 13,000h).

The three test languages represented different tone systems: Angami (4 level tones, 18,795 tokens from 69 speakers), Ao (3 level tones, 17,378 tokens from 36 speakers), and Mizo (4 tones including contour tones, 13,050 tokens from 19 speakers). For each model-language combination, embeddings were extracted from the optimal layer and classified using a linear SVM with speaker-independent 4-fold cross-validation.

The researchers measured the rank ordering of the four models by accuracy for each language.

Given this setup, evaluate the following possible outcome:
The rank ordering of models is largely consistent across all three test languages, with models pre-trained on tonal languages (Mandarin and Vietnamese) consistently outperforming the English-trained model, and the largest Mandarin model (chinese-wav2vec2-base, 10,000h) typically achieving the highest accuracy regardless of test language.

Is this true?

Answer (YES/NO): NO